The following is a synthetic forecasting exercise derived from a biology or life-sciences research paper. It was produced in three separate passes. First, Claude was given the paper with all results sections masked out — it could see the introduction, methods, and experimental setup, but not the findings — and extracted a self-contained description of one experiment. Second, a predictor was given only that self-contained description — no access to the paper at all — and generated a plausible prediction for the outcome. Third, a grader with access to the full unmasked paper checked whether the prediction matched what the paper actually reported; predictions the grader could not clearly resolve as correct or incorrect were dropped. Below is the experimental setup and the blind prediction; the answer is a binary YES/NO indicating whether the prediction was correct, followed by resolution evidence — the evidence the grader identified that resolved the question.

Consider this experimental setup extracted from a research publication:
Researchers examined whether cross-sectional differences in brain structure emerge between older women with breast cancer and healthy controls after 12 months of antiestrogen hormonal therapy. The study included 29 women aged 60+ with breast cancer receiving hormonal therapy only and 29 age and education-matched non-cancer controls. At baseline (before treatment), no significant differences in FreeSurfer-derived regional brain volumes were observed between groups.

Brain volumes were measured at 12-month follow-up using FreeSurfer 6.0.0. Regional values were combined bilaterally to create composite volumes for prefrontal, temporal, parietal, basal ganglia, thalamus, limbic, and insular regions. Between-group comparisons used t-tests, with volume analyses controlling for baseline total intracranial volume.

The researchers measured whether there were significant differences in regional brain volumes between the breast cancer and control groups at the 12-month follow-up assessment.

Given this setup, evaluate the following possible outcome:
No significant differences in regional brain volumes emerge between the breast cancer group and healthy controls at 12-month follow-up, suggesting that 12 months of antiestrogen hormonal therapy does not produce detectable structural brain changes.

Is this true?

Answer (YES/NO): NO